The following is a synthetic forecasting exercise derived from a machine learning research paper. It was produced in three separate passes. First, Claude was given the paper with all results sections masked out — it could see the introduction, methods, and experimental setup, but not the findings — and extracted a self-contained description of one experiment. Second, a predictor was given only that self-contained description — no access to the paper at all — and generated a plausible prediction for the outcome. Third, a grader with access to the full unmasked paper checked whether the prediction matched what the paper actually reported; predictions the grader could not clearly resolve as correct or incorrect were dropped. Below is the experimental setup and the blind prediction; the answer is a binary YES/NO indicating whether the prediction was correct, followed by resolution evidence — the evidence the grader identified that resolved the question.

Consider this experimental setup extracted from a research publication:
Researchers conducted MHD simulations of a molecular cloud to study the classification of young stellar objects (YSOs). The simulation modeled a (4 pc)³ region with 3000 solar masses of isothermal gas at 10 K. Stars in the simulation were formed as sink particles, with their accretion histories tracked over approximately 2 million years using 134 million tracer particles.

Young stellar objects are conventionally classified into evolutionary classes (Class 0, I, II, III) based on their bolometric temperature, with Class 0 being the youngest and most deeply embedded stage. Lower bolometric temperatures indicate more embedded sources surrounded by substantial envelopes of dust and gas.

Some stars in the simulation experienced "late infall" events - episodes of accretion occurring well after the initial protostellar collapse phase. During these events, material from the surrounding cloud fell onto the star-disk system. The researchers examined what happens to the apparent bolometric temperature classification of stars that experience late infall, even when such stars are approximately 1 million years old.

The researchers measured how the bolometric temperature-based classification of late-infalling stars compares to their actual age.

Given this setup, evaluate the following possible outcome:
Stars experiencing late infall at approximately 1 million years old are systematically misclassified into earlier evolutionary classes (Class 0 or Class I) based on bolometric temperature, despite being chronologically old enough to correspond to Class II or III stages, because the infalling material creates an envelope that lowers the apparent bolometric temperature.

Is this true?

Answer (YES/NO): NO